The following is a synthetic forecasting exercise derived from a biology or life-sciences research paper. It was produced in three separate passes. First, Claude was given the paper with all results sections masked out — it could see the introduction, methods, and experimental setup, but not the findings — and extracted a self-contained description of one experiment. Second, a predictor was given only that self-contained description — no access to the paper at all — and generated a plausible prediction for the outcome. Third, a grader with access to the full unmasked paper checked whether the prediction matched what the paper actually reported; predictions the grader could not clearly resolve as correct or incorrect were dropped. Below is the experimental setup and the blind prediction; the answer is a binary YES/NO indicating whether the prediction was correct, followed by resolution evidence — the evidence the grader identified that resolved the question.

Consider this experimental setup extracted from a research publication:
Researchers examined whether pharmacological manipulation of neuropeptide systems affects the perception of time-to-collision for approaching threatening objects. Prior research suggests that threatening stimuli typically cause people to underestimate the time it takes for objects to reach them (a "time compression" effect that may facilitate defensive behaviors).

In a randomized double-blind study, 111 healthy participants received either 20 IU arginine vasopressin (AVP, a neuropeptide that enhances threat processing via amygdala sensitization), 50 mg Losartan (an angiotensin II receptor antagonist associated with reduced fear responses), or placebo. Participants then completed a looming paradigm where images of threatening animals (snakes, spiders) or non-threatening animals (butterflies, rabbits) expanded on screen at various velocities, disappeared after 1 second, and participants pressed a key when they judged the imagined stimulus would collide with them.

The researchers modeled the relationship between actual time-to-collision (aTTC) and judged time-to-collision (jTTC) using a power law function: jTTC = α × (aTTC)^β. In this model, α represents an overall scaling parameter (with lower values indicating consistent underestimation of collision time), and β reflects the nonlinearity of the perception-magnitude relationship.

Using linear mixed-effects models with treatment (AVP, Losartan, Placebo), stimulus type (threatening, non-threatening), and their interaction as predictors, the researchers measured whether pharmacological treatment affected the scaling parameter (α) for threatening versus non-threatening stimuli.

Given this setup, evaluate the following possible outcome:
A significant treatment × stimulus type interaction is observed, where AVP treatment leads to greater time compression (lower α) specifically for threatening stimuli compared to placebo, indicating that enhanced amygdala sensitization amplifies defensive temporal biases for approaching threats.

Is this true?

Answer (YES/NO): NO